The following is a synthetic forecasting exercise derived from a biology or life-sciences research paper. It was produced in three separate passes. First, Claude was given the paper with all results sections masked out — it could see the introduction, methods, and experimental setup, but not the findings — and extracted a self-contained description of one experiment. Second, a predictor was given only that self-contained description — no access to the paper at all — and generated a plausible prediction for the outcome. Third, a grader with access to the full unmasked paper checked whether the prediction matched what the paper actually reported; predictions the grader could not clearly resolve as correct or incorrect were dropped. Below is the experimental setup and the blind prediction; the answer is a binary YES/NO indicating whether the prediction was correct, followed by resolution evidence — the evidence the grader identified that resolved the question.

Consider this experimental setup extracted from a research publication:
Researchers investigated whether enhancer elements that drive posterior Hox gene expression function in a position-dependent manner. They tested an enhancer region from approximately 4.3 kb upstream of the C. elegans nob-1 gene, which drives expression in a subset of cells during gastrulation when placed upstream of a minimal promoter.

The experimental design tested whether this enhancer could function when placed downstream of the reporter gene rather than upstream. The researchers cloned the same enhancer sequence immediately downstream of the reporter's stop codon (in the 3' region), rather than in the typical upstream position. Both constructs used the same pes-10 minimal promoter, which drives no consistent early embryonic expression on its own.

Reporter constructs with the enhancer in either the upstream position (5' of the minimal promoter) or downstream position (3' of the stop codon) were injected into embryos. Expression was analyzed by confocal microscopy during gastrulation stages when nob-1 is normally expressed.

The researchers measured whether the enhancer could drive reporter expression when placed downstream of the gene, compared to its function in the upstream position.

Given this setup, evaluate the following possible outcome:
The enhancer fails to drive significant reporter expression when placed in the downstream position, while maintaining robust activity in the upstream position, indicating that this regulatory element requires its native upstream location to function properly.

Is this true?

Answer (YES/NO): NO